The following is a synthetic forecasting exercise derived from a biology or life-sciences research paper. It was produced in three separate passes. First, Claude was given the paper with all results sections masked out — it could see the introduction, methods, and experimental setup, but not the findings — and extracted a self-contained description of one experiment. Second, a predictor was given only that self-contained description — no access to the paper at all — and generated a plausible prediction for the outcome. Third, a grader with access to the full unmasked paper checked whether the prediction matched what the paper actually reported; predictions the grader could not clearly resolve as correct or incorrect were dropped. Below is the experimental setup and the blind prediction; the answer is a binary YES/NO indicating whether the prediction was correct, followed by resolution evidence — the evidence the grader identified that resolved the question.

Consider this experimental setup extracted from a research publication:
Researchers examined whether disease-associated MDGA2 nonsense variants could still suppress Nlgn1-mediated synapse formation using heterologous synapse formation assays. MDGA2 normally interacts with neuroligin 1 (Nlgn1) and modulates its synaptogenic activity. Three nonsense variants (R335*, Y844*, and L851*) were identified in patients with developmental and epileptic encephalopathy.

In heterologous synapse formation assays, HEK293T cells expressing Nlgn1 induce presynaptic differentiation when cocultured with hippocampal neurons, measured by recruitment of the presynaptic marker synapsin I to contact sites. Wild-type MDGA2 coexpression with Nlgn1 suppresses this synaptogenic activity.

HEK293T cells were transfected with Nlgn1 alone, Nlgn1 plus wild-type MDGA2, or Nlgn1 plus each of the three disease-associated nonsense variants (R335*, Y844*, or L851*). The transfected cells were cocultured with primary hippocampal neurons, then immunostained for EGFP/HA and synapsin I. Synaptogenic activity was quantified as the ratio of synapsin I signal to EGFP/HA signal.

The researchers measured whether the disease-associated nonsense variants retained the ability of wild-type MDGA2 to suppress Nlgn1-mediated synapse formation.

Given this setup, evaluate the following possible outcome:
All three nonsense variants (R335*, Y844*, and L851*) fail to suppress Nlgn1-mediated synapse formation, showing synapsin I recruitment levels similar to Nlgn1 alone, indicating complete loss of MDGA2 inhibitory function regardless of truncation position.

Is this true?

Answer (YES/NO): YES